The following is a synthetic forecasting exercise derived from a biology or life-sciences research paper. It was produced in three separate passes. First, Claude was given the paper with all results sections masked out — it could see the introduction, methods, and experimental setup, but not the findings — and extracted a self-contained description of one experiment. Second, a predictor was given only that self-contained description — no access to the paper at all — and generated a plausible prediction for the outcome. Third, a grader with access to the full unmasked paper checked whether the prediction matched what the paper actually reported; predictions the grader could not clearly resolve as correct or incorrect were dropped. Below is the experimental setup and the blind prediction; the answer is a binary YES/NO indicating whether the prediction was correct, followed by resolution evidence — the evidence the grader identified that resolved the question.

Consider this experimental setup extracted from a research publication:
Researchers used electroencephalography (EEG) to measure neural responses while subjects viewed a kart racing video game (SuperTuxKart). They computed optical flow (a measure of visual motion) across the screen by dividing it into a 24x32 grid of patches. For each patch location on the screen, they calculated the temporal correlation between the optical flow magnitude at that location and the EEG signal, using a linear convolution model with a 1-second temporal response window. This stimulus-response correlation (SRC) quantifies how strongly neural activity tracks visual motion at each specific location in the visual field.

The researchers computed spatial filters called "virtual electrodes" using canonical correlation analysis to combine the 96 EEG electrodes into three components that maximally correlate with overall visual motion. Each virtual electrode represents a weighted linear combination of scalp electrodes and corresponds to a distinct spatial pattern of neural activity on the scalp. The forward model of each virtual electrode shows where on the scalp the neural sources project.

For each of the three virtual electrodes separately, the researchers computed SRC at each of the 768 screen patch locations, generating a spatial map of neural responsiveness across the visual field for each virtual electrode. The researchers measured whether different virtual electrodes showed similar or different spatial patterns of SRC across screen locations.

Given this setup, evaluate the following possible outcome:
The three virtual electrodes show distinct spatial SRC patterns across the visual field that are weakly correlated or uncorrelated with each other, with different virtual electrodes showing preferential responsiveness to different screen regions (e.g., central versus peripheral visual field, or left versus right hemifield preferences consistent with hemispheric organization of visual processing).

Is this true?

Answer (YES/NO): YES